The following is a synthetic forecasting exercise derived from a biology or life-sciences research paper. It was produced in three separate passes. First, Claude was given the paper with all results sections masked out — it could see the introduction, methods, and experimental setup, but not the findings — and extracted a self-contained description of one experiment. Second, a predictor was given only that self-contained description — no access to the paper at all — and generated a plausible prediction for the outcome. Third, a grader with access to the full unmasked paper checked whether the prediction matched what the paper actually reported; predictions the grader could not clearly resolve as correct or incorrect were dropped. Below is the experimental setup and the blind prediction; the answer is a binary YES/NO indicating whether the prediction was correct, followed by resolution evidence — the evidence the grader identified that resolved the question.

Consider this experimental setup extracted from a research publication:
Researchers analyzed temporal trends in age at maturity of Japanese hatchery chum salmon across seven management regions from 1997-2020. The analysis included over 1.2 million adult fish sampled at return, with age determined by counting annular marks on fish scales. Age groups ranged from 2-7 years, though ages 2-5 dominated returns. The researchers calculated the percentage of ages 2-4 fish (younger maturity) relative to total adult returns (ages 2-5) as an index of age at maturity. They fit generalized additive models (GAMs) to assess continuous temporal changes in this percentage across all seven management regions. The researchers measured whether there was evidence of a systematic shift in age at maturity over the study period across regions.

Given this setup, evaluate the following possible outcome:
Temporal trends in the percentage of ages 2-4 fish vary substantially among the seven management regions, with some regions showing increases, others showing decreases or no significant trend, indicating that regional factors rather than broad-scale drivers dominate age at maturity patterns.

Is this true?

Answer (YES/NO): NO